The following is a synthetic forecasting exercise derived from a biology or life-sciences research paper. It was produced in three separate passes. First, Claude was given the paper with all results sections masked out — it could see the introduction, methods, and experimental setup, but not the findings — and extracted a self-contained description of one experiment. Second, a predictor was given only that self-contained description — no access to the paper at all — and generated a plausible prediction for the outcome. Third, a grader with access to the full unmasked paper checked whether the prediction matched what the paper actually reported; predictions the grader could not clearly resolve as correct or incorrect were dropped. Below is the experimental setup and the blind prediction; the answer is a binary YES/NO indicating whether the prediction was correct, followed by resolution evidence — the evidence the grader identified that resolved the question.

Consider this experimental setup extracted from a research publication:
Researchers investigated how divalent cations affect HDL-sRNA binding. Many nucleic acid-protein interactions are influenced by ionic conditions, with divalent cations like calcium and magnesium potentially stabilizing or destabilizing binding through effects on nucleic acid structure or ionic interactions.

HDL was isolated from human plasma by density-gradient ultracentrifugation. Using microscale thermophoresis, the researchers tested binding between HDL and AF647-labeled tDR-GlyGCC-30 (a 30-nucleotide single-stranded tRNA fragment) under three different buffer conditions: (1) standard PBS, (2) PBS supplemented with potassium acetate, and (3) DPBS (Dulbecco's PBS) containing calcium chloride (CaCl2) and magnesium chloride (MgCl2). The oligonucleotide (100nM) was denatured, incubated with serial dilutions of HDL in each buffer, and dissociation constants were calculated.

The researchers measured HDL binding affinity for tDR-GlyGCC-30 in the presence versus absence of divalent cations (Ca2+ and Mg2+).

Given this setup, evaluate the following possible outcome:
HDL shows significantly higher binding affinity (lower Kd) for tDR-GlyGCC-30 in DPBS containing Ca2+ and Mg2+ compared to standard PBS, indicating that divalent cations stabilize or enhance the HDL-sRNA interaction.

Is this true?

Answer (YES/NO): YES